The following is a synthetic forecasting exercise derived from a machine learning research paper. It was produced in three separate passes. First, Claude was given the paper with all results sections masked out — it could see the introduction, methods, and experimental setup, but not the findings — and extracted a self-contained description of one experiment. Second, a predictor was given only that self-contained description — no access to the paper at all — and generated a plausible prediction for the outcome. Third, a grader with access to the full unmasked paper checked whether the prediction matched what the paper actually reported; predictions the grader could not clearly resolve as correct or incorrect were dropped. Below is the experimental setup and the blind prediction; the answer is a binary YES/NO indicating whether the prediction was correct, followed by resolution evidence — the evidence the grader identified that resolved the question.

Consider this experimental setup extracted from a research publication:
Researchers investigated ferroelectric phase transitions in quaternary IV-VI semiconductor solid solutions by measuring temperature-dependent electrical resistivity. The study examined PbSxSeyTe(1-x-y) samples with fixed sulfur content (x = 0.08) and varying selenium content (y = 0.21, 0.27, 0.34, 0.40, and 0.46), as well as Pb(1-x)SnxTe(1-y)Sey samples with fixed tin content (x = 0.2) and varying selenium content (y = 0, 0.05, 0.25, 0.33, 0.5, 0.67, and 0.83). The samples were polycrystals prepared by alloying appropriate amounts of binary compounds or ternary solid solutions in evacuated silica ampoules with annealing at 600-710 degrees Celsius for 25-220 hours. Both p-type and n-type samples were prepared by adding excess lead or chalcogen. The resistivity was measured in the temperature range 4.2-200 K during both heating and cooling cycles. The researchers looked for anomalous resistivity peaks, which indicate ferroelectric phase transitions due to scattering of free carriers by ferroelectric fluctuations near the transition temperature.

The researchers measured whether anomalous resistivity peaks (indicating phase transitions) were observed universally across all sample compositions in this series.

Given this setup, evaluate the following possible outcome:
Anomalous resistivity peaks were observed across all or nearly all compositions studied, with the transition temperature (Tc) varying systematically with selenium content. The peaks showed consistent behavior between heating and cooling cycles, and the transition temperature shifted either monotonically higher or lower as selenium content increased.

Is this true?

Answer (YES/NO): NO